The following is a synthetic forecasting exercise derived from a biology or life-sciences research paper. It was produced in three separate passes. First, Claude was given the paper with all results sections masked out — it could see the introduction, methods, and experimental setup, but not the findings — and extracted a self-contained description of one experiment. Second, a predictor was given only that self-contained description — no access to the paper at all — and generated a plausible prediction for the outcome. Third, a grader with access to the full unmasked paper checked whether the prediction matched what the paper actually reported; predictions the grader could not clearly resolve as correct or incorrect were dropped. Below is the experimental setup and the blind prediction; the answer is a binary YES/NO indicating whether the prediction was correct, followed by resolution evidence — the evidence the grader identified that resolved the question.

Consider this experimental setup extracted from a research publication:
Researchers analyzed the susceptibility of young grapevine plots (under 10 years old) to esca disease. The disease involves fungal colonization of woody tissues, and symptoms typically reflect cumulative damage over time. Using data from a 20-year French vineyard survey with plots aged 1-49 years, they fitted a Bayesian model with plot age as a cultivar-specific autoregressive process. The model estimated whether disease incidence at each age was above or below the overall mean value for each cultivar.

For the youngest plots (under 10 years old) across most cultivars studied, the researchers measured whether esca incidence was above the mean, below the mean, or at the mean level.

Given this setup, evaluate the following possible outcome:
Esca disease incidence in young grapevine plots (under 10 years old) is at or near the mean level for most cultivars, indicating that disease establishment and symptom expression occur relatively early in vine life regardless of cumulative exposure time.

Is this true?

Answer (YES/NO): NO